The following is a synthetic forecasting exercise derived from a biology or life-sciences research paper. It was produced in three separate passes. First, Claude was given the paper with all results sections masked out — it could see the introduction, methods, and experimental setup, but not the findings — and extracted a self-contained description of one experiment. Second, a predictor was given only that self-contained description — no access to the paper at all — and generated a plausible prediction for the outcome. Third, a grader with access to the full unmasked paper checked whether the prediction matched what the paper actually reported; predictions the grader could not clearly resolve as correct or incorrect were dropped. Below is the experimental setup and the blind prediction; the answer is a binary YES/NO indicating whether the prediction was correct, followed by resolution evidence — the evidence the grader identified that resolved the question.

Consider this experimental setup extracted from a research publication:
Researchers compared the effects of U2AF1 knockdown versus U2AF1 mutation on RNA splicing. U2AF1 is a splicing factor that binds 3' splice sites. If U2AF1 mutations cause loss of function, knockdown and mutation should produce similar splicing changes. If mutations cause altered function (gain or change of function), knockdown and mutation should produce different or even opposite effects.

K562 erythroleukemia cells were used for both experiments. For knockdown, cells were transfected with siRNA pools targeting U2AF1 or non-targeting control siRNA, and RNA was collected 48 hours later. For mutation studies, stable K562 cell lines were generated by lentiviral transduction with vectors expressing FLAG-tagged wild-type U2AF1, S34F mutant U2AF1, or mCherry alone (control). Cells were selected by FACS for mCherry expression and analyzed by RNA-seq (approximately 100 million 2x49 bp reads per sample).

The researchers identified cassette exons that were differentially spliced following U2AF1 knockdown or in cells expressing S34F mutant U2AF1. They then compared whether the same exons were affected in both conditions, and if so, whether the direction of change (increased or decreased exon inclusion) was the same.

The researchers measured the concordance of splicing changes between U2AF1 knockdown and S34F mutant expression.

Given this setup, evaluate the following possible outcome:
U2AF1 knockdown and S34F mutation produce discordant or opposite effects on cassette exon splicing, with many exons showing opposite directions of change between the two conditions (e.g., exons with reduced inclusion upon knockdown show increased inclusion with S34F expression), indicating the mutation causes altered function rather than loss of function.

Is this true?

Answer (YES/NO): YES